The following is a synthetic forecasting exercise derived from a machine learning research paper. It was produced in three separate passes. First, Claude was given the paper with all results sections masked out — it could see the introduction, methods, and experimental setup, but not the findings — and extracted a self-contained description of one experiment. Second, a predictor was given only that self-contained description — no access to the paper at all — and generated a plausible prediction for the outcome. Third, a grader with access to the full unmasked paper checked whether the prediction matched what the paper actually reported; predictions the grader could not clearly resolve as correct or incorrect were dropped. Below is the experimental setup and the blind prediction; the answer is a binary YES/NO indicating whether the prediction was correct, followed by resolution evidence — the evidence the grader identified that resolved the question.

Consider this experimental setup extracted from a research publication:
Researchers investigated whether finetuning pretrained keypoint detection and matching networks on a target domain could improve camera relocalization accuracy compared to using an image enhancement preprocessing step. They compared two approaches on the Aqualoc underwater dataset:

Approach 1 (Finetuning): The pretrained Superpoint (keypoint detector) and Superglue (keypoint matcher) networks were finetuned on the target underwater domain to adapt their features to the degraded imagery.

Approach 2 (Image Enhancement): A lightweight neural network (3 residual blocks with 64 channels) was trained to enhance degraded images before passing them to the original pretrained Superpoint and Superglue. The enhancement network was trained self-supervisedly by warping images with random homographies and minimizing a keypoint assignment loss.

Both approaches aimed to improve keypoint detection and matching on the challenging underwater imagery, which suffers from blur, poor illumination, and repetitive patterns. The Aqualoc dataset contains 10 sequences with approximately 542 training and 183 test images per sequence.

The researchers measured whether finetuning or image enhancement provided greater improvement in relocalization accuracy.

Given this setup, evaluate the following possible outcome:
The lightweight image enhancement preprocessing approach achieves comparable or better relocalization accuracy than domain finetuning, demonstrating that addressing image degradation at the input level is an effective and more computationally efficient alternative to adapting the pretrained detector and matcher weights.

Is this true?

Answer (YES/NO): YES